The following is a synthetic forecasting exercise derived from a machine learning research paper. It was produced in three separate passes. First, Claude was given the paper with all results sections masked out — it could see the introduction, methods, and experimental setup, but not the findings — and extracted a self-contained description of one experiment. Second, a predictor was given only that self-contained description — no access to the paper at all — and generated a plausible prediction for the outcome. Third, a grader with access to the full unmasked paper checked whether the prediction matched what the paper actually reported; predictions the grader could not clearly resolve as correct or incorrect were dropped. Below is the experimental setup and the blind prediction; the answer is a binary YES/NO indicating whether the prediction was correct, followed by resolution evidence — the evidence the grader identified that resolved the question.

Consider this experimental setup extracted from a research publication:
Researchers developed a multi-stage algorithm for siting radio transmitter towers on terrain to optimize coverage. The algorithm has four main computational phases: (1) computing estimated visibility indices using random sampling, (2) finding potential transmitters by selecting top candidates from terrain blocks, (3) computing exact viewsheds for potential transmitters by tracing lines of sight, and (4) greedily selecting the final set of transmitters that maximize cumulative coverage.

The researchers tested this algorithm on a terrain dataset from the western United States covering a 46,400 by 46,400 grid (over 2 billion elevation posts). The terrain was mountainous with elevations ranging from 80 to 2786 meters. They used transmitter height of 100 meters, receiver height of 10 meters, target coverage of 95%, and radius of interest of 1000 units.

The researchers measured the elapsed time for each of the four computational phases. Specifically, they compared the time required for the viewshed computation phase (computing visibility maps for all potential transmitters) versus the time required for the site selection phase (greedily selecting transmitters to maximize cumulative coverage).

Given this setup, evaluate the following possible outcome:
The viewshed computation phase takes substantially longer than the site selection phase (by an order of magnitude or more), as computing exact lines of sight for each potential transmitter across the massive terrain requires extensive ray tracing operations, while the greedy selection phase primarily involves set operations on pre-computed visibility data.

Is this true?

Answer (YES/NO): NO